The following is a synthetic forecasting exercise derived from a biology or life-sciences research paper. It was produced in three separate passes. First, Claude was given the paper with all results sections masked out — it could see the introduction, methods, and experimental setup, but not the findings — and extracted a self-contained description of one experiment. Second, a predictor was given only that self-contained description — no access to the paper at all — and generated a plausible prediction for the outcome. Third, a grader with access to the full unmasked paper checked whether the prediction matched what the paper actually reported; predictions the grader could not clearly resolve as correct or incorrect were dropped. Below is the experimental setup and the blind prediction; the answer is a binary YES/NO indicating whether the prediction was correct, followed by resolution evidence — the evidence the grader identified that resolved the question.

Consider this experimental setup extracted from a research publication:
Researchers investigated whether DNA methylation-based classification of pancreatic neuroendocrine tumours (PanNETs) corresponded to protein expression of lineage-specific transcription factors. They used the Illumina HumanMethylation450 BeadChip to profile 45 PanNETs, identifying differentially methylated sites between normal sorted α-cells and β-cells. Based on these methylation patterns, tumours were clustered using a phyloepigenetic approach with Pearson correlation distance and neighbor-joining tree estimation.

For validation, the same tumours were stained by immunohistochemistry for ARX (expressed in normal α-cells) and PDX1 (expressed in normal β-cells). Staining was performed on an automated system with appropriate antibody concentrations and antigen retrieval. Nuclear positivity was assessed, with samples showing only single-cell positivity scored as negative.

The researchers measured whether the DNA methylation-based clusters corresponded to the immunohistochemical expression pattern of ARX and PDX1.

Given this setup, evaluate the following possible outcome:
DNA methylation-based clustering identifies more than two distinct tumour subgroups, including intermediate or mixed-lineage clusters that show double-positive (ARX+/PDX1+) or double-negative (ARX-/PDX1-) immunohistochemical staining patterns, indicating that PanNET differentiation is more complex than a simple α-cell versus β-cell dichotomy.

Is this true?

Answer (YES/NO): NO